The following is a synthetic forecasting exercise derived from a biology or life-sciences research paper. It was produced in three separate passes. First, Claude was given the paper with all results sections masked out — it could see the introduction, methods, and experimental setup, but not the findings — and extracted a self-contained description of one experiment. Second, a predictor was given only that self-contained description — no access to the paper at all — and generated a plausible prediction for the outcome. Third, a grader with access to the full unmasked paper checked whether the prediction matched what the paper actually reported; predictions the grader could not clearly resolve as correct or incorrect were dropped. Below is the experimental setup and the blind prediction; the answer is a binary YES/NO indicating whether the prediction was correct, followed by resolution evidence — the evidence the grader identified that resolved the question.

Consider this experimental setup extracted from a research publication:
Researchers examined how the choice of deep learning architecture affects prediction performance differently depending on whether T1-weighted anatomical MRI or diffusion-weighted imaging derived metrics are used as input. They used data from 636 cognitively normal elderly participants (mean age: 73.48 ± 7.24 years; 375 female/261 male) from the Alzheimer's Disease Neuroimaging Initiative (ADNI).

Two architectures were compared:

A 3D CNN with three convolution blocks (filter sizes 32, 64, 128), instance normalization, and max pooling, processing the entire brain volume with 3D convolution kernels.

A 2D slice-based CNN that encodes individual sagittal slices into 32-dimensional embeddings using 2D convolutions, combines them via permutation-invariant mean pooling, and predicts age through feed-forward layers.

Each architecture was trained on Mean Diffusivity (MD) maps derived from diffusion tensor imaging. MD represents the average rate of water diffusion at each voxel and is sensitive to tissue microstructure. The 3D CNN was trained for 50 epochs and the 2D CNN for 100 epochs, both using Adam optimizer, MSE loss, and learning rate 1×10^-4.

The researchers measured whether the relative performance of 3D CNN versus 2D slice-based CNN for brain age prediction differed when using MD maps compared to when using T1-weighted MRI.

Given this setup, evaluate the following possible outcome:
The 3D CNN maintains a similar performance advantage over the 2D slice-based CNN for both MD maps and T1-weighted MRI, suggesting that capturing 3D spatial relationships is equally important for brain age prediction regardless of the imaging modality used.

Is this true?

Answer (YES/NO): NO